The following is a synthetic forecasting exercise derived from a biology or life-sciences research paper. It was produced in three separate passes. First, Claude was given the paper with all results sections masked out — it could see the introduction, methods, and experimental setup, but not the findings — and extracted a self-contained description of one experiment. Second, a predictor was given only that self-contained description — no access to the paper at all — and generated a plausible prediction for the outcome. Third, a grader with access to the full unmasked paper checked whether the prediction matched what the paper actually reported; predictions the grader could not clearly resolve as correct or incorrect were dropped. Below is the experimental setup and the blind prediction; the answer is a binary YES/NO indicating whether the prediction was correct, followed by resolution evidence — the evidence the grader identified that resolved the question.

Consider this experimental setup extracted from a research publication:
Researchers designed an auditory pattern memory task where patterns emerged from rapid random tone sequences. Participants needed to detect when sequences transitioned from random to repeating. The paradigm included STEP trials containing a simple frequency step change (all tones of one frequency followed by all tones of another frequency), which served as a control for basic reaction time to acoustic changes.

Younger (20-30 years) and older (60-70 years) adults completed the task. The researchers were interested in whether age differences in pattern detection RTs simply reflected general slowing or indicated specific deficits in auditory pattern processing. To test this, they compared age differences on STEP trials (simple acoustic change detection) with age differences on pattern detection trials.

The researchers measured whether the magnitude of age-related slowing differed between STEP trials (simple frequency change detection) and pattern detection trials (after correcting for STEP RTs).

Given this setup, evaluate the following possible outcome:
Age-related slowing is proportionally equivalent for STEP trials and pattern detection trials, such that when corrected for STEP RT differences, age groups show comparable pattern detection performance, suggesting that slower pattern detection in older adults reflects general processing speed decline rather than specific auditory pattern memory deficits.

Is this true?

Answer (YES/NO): NO